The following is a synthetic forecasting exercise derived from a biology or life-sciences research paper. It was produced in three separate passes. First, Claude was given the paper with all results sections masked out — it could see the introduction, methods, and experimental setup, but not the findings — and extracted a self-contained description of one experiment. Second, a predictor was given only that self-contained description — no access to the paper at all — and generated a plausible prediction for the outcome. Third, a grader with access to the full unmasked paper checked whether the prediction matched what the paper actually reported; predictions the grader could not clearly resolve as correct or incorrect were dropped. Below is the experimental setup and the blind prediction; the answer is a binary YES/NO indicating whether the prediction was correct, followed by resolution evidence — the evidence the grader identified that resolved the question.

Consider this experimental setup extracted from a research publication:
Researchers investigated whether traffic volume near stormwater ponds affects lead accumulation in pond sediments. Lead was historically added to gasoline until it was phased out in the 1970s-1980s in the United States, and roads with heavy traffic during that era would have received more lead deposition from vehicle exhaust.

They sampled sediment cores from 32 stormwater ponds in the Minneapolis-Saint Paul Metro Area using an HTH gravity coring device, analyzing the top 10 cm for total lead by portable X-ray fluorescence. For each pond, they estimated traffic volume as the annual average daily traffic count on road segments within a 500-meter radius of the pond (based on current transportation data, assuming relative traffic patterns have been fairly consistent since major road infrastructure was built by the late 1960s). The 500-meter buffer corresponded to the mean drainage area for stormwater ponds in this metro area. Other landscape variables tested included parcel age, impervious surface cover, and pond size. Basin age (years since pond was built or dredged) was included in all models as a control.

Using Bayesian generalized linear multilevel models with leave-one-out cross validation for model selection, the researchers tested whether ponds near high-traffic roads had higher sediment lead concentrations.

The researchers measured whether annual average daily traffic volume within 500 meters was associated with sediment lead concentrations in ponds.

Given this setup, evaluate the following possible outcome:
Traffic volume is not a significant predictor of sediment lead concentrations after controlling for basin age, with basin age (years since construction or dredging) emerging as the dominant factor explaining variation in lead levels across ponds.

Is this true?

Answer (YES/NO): NO